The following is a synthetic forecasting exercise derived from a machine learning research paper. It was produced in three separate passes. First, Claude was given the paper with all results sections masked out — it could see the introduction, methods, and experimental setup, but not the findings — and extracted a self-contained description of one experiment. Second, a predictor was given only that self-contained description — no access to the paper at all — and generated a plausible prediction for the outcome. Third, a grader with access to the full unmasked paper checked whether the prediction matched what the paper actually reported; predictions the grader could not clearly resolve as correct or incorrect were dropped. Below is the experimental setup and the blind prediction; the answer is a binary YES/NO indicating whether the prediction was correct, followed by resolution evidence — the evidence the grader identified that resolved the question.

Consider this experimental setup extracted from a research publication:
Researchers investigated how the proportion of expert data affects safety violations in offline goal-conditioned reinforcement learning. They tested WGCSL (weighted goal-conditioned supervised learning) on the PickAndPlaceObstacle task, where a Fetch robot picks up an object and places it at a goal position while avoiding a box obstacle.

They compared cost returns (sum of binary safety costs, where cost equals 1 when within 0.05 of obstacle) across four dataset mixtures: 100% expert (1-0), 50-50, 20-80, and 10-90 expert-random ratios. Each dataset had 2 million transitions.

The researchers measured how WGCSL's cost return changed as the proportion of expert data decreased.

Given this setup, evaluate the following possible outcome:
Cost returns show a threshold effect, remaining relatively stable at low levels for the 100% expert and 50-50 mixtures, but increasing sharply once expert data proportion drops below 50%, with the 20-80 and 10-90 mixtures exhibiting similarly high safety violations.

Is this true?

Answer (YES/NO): NO